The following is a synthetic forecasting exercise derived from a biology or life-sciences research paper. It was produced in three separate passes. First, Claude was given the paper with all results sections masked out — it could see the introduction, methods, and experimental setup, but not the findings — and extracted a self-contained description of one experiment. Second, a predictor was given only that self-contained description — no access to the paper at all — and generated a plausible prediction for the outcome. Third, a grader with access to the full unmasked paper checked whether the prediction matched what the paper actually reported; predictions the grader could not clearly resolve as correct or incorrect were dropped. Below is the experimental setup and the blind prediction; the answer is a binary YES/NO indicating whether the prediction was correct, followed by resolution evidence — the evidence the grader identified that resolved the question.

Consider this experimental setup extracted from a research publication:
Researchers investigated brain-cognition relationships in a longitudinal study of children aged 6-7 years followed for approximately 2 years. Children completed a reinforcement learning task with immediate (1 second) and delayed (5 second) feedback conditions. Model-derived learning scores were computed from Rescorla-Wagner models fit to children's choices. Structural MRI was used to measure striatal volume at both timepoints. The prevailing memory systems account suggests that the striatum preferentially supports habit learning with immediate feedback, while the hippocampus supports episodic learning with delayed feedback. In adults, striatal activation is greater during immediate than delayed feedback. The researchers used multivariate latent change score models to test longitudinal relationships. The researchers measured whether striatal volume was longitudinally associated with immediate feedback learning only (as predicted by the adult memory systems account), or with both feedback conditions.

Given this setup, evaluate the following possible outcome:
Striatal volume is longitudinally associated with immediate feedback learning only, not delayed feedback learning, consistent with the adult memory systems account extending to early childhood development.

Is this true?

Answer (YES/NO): NO